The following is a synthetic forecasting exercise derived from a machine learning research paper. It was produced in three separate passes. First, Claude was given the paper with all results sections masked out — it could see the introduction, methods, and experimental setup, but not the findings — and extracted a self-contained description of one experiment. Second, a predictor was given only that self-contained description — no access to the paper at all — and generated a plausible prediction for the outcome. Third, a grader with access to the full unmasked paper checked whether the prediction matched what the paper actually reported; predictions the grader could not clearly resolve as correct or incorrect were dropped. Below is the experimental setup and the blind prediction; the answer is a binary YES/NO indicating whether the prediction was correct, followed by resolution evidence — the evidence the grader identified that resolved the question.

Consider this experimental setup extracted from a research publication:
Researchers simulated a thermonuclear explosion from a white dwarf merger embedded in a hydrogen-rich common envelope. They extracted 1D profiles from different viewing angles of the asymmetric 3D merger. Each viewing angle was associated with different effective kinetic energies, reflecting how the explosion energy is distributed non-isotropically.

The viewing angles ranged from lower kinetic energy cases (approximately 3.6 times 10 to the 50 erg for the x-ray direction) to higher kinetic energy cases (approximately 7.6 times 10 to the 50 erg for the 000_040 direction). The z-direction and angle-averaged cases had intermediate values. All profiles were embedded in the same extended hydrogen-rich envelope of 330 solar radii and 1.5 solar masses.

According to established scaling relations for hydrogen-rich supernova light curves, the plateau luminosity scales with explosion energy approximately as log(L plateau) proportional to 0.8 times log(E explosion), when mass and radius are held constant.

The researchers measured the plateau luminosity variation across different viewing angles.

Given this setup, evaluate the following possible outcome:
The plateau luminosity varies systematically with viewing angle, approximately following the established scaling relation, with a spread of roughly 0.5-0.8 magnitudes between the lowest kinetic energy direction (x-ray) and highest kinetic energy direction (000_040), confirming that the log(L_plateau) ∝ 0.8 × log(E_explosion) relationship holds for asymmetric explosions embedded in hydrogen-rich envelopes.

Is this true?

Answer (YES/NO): YES